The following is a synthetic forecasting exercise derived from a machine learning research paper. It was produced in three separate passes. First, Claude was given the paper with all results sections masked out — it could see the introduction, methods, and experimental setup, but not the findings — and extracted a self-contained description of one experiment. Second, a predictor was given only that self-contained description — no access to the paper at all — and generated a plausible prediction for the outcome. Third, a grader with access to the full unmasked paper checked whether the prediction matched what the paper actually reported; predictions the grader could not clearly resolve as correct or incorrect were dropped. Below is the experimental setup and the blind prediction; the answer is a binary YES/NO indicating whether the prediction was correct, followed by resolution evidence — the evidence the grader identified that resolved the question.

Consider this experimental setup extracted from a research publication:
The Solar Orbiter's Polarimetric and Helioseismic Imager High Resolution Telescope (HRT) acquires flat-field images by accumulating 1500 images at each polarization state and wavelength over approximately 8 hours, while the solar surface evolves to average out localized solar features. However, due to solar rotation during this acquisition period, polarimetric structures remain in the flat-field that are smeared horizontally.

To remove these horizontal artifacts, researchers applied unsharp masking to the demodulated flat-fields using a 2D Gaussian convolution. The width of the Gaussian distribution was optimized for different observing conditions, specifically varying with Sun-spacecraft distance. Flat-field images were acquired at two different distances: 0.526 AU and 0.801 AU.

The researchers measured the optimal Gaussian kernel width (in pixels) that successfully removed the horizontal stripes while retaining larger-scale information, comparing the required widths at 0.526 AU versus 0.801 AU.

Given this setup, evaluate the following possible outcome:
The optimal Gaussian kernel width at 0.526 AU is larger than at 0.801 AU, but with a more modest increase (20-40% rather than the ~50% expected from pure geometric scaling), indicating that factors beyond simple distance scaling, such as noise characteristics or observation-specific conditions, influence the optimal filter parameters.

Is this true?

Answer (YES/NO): YES